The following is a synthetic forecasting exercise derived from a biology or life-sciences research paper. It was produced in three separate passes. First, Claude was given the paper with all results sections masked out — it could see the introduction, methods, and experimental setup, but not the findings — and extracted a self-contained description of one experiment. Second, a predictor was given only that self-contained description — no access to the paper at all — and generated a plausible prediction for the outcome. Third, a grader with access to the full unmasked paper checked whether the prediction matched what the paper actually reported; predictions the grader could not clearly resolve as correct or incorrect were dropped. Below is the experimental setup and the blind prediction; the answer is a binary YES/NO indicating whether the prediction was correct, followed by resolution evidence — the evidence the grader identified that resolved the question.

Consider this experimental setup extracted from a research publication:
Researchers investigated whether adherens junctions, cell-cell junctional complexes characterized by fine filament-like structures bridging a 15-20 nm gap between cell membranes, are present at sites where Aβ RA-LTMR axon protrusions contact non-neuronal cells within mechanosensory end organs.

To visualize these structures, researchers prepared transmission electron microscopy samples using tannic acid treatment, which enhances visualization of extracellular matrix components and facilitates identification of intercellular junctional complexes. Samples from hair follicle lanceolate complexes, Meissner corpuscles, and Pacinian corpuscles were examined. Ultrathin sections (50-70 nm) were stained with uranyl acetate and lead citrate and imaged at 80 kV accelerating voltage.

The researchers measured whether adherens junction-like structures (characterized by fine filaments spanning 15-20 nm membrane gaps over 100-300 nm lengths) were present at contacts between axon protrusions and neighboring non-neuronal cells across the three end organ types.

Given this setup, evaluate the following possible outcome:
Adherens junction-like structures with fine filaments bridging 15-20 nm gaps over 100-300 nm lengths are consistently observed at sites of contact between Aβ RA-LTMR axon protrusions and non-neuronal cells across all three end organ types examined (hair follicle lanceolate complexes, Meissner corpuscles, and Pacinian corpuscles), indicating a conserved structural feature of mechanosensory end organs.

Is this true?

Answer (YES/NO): YES